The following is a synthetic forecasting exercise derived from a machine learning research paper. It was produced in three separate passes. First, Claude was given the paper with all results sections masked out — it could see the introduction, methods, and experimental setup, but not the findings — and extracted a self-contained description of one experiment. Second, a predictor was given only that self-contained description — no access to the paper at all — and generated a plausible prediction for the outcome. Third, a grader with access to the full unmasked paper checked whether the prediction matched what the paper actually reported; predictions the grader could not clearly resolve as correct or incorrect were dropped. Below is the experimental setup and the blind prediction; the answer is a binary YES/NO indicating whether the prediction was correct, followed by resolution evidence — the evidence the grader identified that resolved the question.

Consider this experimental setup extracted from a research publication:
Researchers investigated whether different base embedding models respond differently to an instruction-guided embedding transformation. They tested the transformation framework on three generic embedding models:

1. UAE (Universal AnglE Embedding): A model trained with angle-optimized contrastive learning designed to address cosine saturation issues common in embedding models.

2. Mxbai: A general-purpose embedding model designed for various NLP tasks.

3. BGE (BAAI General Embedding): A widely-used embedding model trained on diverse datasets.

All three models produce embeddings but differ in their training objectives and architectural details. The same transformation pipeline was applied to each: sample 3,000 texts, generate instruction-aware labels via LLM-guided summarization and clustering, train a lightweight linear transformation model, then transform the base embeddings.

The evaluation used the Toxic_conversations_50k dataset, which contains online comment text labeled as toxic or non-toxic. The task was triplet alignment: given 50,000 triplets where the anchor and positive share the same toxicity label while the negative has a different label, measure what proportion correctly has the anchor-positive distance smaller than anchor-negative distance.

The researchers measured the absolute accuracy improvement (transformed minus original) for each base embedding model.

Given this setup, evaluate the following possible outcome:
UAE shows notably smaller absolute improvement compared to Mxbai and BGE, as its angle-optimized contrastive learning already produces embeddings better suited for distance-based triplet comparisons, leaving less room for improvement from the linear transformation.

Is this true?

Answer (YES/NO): NO